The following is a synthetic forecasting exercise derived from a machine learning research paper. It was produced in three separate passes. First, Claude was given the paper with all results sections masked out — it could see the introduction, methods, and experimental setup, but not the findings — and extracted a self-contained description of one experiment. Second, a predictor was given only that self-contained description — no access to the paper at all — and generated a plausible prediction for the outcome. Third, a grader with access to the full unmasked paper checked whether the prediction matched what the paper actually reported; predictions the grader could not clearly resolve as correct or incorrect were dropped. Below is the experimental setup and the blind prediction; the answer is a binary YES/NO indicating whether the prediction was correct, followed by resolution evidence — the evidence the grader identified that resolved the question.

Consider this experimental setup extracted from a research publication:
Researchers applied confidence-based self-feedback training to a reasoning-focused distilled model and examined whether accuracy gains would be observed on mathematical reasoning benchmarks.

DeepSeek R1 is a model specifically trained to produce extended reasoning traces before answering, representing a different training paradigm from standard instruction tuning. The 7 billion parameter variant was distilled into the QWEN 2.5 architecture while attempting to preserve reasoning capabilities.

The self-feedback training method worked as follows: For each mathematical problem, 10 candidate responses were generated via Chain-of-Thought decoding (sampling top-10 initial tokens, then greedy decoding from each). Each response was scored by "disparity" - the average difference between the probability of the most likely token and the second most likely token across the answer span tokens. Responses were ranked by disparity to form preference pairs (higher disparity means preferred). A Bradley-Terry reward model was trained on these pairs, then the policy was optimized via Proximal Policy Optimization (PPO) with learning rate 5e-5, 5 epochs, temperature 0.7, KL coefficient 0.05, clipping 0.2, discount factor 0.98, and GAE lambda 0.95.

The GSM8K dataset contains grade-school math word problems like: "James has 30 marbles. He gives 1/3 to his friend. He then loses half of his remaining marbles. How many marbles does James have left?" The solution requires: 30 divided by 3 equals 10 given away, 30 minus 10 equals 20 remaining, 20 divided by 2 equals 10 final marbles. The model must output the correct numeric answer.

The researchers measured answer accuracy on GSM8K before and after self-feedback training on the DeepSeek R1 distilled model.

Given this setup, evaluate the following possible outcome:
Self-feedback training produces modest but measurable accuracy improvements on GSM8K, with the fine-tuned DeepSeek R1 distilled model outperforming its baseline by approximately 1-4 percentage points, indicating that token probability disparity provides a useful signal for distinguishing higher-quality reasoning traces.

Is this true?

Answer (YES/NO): NO